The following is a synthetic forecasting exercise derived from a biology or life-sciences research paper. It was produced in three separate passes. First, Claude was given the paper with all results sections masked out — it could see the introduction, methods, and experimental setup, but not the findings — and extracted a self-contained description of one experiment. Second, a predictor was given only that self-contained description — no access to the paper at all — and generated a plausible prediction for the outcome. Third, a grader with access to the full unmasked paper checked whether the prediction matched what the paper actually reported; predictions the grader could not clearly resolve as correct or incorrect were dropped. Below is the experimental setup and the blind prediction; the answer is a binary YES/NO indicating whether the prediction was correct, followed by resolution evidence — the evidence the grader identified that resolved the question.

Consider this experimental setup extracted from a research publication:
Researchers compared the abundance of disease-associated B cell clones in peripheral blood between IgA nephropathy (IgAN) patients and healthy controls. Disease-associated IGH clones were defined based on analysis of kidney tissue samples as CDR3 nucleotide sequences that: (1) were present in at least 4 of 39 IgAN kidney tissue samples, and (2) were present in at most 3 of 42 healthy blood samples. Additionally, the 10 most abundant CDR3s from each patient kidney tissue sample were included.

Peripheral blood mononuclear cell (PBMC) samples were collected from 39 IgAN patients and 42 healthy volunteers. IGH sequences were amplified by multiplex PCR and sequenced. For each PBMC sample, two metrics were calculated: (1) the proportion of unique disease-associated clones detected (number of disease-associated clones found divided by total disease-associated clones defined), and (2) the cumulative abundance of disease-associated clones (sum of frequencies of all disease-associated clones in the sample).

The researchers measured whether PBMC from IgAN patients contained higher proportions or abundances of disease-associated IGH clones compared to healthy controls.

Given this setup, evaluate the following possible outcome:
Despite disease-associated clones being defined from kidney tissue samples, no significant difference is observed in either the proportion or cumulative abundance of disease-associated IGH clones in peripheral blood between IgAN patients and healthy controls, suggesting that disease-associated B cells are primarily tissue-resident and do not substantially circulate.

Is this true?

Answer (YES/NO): NO